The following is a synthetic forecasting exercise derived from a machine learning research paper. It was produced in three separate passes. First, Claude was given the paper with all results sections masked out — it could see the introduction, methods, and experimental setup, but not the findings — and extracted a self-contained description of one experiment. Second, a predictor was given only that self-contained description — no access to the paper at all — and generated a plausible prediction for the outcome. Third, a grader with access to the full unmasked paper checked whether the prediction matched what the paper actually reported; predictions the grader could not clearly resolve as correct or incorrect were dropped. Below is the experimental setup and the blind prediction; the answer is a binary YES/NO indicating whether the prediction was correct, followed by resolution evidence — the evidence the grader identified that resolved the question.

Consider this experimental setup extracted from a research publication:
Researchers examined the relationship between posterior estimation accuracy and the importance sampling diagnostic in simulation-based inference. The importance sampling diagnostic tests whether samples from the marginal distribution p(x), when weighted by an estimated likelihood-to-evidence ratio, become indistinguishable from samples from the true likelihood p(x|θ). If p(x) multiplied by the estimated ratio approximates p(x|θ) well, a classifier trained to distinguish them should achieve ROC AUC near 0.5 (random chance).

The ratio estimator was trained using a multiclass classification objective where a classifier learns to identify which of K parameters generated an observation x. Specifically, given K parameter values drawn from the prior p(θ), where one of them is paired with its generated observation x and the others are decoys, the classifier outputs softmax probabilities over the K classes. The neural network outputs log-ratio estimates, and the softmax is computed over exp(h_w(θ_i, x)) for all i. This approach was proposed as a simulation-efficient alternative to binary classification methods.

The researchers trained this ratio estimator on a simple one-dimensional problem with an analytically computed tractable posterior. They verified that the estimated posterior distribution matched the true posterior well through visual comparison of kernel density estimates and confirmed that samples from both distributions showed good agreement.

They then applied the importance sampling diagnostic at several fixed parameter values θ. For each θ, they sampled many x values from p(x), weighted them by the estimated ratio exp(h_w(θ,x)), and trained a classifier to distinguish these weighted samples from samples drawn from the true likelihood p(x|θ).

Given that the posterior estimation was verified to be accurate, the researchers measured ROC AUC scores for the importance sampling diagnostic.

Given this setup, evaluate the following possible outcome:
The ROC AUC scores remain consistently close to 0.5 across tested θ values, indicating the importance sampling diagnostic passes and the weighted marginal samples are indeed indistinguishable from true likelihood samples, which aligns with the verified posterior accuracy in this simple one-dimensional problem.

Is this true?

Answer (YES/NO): NO